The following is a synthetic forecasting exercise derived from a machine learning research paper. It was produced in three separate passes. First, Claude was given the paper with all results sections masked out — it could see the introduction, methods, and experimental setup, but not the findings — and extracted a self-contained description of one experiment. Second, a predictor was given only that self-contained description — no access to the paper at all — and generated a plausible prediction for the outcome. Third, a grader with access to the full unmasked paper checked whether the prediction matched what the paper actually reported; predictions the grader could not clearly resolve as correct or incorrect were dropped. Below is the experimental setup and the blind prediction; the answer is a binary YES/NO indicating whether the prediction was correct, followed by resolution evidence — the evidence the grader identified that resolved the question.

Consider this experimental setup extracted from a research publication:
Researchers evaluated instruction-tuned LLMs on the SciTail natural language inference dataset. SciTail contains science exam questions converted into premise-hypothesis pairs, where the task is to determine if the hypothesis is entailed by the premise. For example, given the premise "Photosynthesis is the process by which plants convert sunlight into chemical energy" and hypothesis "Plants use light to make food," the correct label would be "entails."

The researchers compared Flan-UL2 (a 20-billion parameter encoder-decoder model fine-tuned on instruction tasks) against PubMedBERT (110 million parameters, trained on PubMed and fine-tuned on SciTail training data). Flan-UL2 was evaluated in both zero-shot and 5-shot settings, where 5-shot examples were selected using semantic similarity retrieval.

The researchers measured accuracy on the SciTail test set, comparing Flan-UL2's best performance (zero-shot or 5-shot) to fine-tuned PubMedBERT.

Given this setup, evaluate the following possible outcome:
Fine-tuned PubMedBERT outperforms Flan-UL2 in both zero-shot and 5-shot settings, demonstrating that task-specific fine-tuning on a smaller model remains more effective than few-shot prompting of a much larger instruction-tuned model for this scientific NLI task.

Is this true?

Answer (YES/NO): NO